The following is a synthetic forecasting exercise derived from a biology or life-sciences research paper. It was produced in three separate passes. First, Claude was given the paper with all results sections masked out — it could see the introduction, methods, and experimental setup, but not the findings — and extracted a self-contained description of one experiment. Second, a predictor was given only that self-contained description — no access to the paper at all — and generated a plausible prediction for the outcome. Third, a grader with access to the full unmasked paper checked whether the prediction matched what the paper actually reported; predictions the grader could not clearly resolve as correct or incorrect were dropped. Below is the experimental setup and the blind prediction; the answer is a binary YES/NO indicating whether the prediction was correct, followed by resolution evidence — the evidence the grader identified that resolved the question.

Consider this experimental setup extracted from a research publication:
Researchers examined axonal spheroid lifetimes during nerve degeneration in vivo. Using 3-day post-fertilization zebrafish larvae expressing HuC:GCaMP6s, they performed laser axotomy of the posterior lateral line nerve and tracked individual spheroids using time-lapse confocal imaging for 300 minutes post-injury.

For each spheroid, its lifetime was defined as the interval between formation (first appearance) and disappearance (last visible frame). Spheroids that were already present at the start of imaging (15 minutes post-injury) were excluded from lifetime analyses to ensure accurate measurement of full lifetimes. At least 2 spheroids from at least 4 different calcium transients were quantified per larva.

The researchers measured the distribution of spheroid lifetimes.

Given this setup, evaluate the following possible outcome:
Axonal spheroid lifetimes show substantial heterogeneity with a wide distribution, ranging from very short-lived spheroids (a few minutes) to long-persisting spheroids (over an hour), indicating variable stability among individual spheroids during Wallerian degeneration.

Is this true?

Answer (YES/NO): YES